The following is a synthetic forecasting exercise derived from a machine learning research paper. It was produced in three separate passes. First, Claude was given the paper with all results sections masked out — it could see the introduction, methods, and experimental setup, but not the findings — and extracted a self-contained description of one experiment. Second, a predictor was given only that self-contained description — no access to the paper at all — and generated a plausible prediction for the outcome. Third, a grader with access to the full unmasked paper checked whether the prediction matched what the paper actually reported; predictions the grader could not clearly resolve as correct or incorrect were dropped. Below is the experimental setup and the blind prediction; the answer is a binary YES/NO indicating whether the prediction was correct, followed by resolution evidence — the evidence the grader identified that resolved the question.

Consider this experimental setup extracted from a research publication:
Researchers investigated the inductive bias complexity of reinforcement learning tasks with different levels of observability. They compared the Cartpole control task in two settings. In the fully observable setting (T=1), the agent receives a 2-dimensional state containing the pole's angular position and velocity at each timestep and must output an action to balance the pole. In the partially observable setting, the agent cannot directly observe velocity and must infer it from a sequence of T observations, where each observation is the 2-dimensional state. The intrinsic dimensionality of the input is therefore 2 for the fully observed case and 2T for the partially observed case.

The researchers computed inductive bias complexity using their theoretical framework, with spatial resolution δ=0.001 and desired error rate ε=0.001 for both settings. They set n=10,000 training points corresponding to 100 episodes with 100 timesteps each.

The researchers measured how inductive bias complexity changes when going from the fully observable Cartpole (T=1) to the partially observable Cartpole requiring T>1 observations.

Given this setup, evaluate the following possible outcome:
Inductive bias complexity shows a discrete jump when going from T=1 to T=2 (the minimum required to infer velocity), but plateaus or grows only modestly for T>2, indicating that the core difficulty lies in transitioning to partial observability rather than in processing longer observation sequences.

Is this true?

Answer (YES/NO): NO